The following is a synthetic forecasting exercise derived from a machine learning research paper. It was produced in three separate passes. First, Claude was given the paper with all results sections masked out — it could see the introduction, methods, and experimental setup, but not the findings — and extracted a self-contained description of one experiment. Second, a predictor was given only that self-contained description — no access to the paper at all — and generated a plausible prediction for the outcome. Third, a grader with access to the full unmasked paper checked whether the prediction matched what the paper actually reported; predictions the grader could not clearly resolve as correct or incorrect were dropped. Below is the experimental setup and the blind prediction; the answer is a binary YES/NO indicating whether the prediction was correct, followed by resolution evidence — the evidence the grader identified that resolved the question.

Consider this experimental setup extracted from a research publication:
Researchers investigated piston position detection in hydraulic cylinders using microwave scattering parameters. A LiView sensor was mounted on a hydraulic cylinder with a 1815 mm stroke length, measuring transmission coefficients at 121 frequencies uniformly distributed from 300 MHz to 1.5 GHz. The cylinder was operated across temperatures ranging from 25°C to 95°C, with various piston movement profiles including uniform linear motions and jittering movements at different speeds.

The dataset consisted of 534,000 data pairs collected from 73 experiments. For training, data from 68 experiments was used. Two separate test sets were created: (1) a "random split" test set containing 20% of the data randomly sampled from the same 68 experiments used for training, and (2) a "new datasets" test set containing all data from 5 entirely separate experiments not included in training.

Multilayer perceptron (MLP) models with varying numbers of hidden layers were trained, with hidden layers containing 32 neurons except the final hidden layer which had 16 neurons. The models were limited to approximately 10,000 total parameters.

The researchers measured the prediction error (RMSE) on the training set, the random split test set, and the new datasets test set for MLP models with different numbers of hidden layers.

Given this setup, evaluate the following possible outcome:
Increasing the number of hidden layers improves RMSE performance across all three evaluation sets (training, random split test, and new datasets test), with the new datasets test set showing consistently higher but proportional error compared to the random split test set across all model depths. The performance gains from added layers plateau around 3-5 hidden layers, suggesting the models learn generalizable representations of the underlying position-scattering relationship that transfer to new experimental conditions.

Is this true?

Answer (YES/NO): NO